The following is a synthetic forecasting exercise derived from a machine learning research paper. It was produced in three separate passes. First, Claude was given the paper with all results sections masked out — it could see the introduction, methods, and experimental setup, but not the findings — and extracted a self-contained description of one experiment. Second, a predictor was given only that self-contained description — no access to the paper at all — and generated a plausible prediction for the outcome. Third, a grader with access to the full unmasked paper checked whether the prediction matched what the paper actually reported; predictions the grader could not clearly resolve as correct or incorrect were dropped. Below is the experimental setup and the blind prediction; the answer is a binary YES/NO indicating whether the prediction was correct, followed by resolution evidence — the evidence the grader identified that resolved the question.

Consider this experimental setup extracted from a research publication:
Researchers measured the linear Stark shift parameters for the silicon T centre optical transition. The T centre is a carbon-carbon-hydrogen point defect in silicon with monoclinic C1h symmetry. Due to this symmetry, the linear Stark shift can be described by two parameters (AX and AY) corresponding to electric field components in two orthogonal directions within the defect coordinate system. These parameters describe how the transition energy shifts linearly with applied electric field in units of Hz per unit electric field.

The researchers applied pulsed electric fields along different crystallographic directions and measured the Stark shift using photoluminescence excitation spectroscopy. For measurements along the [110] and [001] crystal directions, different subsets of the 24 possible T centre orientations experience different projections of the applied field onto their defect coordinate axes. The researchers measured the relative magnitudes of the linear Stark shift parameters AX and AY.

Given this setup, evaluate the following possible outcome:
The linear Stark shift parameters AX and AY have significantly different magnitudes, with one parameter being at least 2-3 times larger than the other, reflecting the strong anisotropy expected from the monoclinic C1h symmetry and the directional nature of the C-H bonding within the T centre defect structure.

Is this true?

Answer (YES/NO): YES